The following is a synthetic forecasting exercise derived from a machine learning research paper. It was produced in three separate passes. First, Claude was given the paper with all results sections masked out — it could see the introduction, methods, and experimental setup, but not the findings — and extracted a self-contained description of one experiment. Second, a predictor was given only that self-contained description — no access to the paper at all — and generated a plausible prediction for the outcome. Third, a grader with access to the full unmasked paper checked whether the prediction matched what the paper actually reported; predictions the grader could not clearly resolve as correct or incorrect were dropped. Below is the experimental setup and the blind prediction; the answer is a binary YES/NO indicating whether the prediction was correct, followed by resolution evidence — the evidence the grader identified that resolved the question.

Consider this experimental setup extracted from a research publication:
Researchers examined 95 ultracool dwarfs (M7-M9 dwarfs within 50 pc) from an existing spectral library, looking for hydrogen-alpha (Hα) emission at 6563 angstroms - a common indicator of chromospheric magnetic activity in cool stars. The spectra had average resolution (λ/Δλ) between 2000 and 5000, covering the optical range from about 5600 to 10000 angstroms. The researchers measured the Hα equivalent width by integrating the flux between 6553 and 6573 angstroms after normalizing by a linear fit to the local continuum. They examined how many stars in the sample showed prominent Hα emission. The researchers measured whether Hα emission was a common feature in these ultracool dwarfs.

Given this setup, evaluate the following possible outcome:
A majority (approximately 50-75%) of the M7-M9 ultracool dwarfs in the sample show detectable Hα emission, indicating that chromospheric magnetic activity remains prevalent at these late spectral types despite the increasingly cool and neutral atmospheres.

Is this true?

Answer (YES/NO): YES